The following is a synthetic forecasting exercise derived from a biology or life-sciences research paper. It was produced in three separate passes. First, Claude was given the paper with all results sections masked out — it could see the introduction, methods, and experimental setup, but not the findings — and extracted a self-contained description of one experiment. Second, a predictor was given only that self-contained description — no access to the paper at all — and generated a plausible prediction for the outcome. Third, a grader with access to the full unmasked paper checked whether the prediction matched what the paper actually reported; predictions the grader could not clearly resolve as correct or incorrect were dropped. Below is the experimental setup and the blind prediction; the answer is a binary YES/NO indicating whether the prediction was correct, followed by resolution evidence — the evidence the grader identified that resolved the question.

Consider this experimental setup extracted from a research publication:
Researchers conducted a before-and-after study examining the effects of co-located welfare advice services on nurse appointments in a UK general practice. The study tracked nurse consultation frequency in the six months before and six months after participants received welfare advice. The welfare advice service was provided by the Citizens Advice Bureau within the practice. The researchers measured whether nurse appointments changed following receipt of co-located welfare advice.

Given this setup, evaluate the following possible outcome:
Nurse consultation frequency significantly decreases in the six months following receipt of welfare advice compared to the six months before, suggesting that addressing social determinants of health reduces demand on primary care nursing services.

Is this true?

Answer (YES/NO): NO